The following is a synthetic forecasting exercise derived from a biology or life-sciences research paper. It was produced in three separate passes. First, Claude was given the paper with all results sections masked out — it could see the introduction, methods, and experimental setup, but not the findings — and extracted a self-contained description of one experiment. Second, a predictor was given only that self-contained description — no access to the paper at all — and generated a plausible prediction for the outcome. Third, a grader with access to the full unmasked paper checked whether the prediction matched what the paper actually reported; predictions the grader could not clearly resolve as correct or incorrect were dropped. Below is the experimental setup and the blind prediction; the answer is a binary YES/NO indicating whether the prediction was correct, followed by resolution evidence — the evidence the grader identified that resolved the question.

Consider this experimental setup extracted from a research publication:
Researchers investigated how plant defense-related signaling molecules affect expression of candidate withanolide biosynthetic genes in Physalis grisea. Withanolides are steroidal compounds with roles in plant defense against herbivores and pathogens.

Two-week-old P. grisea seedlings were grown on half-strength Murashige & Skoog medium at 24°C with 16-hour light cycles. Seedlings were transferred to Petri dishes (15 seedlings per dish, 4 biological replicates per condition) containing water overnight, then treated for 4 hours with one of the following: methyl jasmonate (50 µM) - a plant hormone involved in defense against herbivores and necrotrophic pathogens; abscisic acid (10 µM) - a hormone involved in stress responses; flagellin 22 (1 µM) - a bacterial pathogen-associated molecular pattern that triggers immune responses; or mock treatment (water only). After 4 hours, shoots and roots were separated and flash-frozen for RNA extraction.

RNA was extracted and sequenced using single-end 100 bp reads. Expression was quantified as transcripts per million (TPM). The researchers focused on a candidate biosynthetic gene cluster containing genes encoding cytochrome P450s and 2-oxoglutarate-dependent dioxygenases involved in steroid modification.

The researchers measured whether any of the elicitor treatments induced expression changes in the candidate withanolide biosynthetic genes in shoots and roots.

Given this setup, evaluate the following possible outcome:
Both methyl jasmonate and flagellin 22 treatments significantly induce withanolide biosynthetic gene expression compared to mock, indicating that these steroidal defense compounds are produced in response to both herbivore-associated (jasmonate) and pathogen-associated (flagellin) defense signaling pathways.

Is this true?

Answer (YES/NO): NO